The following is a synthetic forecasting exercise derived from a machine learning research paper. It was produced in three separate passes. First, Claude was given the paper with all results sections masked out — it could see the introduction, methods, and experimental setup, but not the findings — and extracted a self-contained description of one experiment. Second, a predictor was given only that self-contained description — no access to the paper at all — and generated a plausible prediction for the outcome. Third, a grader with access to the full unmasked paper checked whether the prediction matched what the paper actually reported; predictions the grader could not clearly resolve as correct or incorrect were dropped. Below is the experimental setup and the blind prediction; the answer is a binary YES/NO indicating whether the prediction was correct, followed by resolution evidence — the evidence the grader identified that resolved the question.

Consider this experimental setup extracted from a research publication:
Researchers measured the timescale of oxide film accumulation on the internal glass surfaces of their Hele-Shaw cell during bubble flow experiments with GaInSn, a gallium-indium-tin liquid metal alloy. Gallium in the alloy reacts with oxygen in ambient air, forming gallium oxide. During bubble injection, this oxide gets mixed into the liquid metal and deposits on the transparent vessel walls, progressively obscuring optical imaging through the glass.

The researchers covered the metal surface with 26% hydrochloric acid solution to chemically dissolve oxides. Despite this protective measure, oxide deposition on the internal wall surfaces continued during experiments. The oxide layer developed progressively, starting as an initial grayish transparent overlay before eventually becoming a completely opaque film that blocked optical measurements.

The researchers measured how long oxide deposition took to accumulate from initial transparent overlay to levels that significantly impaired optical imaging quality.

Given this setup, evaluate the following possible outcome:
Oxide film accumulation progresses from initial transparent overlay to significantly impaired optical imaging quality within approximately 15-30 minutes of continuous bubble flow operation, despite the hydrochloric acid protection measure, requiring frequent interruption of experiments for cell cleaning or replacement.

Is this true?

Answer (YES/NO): NO